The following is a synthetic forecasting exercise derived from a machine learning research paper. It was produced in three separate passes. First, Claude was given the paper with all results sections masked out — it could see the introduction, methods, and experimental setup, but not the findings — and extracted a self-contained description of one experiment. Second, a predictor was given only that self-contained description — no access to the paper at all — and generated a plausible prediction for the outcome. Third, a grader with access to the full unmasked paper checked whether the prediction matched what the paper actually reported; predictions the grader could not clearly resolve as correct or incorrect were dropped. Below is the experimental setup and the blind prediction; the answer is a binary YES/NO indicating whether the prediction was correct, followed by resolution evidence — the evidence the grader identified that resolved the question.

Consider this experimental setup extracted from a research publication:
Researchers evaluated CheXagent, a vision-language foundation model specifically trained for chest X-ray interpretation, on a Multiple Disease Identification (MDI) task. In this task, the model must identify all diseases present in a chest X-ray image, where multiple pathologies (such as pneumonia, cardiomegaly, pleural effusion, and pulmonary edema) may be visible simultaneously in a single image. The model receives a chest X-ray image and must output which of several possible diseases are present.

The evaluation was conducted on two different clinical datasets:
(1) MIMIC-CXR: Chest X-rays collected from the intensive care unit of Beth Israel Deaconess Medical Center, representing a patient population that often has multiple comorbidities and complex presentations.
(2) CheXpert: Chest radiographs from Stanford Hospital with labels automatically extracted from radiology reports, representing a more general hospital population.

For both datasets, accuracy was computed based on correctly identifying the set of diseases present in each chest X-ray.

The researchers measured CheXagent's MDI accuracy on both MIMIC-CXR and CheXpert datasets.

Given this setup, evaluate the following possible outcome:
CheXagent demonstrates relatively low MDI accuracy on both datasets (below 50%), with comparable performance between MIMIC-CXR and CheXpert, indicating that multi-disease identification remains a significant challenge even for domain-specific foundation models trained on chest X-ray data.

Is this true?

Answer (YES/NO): NO